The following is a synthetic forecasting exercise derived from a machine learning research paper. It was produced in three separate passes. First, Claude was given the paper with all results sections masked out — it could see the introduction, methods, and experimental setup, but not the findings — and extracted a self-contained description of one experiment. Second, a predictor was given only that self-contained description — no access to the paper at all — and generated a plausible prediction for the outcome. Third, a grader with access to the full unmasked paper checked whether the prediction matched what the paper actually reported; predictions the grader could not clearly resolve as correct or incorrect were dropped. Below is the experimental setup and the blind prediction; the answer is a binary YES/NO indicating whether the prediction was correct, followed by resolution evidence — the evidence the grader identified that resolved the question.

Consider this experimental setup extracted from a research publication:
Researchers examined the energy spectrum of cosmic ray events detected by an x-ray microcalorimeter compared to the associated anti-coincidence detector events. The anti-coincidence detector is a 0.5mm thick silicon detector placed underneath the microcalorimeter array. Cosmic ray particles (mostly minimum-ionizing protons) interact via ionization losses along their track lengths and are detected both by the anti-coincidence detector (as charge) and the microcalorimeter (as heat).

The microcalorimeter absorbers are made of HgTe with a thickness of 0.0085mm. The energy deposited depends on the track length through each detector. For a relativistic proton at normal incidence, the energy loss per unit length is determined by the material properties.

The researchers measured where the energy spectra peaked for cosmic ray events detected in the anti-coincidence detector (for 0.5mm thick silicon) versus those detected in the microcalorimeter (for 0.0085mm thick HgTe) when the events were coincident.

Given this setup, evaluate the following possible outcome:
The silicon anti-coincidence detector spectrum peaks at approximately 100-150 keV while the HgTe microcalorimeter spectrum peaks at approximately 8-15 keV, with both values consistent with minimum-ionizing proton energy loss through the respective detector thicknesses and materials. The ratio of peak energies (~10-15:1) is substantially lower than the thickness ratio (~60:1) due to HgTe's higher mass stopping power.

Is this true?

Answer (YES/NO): NO